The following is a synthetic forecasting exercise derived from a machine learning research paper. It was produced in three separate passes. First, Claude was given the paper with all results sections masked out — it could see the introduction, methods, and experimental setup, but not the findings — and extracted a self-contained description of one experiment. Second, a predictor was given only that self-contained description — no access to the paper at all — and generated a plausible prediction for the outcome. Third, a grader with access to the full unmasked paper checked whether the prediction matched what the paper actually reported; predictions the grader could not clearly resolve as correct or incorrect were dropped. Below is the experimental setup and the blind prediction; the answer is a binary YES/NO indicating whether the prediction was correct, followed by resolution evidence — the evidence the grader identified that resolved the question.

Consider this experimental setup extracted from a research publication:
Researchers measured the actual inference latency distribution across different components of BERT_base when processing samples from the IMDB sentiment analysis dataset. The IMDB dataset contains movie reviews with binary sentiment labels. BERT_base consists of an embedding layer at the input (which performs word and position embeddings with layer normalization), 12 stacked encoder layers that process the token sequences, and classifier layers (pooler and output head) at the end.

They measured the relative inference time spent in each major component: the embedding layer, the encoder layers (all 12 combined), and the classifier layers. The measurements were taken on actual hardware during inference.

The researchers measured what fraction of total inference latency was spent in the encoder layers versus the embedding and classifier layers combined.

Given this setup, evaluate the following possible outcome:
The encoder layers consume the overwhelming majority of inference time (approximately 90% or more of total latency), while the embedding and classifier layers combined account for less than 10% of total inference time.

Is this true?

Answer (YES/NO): YES